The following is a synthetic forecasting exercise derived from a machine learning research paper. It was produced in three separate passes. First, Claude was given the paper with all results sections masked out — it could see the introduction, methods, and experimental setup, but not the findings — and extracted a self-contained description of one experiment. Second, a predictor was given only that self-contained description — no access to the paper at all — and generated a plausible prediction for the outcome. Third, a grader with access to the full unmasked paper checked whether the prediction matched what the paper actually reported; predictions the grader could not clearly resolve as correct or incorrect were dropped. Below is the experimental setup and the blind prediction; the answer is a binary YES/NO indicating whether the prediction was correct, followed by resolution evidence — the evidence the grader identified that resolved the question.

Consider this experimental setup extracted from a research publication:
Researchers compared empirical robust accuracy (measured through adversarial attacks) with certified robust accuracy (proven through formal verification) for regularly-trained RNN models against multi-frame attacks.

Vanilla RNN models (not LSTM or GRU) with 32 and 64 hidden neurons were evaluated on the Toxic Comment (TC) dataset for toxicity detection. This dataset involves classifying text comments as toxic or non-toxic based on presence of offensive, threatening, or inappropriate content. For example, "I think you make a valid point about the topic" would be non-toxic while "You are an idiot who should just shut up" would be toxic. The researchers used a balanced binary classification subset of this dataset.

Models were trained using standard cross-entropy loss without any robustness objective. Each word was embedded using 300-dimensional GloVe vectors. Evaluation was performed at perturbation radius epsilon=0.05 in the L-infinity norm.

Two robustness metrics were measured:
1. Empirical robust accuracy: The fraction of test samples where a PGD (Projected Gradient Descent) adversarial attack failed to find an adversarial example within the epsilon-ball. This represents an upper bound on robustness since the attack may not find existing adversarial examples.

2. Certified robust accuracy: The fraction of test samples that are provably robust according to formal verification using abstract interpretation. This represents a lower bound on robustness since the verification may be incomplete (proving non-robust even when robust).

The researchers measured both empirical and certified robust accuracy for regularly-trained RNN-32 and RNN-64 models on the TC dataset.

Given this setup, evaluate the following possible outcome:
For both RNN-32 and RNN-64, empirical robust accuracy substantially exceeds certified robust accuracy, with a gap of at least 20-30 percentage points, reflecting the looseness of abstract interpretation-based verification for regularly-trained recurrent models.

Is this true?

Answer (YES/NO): NO